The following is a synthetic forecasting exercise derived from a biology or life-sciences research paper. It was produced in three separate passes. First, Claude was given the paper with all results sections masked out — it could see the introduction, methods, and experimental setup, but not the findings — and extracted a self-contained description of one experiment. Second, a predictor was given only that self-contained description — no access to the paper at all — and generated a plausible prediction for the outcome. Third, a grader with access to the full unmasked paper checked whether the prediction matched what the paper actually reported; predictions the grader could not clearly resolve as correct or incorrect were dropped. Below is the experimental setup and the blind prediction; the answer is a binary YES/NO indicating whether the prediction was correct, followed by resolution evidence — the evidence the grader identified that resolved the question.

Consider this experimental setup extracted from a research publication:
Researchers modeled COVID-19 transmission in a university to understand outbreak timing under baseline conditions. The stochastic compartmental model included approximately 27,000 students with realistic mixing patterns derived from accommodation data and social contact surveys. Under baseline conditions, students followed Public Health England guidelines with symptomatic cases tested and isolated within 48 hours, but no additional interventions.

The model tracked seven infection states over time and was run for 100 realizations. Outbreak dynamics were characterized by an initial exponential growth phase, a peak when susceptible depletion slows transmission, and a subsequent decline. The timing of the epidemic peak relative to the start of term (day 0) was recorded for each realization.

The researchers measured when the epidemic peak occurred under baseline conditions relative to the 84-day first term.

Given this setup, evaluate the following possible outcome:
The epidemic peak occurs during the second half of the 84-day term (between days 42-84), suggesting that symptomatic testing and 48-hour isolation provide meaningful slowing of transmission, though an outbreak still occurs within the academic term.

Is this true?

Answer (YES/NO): NO